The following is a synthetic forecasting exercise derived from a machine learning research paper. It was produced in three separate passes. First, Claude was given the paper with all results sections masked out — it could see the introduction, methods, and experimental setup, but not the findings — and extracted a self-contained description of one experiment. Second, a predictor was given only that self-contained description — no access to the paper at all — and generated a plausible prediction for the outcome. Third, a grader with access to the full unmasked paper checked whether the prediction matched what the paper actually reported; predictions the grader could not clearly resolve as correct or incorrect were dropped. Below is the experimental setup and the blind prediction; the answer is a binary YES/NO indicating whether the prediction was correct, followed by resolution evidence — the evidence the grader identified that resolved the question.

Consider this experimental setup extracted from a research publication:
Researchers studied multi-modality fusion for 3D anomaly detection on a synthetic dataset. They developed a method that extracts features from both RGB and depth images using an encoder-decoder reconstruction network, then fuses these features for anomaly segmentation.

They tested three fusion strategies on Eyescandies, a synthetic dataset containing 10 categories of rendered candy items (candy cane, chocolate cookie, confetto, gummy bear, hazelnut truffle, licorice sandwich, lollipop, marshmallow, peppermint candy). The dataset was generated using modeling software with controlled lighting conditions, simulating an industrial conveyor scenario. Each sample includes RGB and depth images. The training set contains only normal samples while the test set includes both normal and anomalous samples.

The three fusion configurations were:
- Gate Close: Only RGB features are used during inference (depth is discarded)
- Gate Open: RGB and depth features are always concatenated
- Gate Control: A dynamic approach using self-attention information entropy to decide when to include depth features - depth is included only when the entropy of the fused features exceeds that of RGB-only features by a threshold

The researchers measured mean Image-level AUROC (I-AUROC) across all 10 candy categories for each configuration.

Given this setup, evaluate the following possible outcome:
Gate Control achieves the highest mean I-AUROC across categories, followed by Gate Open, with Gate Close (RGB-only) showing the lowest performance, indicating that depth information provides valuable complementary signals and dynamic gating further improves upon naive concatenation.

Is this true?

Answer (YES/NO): NO